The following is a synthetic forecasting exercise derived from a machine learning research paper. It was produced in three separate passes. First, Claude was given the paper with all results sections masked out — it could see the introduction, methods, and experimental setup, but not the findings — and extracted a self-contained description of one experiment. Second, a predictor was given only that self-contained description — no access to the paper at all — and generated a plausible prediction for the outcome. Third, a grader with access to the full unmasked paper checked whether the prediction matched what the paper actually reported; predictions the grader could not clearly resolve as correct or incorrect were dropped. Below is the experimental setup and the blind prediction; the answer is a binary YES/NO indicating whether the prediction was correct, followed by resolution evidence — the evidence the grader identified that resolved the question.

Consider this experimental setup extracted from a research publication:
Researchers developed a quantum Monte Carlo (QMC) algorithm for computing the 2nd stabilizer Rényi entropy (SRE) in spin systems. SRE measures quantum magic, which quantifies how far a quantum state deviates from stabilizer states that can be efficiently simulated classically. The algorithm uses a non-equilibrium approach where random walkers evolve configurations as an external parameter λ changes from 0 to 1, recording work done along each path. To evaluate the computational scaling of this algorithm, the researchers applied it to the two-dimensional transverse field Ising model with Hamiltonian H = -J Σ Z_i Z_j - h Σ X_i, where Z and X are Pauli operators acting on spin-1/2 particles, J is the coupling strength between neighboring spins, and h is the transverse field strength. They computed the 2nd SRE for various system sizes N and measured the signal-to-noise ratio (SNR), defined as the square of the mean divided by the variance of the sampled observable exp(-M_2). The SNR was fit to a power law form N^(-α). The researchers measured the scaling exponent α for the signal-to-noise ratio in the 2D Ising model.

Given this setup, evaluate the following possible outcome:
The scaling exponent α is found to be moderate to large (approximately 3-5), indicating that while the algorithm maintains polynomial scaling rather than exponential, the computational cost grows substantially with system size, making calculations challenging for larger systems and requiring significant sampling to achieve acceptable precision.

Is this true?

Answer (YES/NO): NO